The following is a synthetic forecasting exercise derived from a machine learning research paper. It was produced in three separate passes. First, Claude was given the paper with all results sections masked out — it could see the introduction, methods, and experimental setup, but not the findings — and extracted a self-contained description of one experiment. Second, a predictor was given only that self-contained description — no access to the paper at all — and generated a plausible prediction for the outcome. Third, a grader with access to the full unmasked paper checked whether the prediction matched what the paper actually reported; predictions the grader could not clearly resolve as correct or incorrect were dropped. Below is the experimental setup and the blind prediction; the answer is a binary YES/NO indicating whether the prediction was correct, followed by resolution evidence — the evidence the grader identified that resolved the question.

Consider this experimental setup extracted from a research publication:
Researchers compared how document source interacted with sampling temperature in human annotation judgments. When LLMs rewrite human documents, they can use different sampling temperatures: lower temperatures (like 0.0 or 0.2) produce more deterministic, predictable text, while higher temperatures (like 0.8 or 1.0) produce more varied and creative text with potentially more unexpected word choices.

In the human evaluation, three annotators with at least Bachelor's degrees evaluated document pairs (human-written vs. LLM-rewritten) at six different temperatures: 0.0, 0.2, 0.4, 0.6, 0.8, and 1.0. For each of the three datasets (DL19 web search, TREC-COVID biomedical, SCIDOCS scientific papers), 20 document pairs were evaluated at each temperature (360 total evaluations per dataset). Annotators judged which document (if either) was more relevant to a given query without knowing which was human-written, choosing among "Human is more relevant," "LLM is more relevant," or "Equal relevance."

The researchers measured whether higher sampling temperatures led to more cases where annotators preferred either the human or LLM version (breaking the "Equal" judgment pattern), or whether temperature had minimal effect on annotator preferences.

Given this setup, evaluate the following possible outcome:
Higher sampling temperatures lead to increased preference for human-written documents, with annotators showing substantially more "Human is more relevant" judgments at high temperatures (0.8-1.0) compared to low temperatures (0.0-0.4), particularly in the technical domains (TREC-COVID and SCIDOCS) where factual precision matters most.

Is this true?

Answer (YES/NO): NO